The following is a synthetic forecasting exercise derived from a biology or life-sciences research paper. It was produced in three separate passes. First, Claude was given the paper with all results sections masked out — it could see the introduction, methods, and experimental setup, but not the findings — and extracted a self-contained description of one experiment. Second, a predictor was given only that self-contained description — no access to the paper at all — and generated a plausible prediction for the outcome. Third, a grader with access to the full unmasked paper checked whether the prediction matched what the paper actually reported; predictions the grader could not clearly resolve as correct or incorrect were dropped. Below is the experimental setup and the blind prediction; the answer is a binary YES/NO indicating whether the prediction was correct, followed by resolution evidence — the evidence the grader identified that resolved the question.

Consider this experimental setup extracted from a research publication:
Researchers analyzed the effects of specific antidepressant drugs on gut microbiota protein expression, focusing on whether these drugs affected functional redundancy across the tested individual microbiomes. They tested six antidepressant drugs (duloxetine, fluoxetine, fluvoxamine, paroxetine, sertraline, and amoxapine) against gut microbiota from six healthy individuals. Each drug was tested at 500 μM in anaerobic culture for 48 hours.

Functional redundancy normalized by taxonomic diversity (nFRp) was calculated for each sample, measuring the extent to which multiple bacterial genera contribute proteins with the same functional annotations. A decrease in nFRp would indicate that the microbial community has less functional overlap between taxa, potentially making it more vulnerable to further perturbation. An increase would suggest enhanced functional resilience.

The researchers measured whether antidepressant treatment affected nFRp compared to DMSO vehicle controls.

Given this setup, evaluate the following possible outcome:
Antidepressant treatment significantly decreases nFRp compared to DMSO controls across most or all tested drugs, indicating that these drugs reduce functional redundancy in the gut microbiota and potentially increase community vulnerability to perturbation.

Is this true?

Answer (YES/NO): YES